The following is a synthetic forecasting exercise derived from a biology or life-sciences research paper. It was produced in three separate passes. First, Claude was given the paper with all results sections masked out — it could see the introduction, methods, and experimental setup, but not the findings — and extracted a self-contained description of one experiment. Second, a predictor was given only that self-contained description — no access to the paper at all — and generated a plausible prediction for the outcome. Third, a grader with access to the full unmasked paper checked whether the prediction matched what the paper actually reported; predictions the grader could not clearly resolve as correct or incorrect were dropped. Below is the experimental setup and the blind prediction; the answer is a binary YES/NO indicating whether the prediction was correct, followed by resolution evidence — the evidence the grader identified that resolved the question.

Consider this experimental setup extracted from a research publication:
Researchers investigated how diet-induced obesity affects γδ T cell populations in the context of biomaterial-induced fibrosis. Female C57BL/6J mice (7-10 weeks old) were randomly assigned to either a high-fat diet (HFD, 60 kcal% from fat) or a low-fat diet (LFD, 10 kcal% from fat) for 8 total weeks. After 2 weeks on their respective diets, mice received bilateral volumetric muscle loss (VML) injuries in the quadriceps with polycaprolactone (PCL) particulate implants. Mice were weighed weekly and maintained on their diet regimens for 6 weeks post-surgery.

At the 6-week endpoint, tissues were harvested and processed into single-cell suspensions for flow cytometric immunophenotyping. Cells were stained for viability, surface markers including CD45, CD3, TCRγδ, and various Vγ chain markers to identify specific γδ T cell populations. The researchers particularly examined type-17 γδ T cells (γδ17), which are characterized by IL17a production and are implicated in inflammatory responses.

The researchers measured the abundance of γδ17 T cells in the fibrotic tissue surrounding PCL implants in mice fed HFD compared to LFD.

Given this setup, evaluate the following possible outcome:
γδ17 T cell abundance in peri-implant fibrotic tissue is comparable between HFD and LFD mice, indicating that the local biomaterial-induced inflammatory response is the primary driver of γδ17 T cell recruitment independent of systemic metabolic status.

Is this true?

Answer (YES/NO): NO